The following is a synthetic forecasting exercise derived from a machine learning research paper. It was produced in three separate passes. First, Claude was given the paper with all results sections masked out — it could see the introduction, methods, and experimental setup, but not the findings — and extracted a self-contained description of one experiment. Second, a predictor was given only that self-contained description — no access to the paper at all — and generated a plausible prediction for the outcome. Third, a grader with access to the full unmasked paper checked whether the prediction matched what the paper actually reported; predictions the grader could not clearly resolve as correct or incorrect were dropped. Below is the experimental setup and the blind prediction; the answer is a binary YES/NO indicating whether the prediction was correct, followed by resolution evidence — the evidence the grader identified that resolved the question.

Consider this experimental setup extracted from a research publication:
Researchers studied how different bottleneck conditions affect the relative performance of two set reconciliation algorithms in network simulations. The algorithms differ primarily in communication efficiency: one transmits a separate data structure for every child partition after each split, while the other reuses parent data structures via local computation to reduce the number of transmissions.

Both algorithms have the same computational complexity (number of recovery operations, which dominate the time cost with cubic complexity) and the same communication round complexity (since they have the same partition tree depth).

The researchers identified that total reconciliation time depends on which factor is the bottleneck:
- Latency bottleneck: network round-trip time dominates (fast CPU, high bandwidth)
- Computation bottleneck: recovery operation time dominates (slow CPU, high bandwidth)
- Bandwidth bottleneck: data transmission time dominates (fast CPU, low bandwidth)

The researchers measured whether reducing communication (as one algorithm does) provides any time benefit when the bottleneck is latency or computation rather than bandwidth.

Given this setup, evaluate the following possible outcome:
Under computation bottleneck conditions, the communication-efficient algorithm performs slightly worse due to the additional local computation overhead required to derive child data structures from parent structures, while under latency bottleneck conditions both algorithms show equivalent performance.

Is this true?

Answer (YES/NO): NO